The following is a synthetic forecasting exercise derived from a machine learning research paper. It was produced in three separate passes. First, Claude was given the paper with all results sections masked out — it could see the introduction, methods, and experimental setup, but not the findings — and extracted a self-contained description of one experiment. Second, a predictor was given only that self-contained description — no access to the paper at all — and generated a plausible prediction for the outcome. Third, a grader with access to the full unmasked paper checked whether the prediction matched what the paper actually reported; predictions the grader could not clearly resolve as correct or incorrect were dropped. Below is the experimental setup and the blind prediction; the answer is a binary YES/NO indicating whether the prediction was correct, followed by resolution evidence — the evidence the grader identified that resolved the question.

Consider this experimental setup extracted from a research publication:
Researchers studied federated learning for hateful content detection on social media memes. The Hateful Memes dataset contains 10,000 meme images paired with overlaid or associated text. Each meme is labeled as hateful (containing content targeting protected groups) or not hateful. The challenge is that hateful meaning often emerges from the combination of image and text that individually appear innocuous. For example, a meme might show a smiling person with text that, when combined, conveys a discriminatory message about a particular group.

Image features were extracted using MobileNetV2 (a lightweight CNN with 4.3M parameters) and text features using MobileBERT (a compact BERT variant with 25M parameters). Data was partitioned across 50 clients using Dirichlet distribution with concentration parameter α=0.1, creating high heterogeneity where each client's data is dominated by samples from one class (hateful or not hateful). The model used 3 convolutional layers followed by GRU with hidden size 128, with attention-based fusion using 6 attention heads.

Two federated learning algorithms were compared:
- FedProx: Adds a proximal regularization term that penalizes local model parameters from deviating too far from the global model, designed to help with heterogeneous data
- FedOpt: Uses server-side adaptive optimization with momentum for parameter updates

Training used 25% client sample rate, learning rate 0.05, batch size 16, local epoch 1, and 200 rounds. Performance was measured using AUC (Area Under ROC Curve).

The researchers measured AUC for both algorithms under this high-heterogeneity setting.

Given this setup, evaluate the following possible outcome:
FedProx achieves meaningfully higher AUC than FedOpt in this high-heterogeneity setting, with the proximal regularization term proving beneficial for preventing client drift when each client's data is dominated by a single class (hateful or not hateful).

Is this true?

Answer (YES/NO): NO